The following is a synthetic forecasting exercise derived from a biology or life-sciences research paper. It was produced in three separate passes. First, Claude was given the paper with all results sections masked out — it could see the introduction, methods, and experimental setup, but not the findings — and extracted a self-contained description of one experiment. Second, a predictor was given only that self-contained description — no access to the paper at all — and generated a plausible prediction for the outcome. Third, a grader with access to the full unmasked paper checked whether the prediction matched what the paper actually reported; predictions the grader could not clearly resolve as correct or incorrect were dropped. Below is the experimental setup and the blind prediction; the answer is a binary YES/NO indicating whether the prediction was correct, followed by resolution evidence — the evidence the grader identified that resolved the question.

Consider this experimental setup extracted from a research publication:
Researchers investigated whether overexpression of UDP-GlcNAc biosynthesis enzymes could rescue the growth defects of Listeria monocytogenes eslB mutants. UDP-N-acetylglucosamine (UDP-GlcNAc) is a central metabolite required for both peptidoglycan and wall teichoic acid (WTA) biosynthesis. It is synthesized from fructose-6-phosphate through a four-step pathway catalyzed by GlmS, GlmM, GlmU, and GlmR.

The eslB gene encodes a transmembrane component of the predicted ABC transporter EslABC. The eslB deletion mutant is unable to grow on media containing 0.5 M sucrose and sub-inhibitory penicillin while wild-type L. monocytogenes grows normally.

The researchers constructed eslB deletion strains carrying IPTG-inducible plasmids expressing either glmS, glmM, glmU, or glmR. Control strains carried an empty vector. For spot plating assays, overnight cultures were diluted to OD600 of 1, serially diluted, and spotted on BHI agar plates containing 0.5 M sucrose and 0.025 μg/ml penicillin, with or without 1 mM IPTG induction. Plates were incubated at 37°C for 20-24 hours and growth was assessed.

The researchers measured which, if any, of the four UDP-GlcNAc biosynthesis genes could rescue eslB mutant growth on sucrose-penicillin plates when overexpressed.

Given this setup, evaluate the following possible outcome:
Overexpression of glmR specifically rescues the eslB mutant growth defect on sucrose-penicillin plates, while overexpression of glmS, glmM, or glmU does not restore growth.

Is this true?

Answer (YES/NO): NO